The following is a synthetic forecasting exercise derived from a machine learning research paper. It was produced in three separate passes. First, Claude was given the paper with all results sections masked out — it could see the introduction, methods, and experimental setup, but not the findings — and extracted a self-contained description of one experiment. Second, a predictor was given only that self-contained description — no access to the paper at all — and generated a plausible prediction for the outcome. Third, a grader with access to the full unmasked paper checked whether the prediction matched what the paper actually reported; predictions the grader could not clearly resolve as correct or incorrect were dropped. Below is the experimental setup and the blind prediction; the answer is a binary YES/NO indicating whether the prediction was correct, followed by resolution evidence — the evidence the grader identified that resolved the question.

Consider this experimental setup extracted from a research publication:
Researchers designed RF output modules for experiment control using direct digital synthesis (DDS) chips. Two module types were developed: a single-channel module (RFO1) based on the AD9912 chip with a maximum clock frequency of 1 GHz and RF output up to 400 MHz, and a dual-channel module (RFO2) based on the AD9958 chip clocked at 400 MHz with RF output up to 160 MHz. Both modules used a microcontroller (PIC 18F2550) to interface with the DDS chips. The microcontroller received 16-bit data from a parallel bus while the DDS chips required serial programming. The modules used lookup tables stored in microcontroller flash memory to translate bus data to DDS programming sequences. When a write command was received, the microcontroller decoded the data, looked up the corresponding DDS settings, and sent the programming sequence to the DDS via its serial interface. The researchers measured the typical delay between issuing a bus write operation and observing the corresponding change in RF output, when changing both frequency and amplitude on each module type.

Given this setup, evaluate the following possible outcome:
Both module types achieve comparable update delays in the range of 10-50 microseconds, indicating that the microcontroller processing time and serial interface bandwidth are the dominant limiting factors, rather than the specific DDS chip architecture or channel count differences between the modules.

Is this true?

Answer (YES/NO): YES